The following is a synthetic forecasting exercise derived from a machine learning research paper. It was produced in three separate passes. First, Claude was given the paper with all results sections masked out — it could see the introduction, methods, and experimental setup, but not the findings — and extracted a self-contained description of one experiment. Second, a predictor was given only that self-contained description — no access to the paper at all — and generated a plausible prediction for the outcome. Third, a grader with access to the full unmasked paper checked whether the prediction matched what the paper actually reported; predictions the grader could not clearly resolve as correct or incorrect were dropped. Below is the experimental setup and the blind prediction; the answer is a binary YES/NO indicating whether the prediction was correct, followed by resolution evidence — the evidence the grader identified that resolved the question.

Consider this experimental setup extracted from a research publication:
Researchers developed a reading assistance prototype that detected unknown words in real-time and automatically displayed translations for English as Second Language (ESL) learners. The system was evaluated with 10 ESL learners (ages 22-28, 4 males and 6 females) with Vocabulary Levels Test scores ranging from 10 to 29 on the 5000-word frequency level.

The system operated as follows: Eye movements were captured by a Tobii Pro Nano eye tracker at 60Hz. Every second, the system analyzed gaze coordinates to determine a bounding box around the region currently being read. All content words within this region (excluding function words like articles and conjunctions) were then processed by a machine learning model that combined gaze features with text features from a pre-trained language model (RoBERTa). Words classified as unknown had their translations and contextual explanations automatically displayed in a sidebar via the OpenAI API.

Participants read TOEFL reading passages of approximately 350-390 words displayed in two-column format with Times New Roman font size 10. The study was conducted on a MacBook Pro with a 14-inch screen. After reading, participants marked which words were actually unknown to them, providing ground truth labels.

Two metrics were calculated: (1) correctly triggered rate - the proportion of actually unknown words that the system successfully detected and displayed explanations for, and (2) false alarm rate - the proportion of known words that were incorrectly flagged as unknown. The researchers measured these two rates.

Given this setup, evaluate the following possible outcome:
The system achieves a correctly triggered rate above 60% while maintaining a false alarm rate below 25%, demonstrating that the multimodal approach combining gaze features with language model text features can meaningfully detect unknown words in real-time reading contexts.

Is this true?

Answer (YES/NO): YES